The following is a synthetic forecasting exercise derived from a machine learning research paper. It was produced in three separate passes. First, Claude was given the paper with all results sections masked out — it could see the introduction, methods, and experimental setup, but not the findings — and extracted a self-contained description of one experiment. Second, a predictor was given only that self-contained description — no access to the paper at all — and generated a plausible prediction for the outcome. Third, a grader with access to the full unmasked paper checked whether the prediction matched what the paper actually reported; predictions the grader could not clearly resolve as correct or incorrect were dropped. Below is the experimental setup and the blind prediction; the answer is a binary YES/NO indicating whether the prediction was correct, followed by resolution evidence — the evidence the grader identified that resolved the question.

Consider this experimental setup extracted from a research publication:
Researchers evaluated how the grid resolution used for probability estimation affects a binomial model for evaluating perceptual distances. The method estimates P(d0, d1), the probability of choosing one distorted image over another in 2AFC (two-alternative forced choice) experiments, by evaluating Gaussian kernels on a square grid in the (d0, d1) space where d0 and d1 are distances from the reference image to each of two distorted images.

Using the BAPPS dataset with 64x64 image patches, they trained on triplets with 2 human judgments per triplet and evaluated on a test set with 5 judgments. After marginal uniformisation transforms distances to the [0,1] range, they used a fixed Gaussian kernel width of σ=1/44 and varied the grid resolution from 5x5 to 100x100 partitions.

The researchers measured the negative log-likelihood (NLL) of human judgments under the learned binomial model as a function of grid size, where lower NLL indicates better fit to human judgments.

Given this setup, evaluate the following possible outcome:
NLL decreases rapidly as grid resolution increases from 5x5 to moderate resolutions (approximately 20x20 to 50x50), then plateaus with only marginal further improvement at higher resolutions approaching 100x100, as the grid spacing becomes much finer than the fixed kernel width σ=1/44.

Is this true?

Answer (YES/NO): NO